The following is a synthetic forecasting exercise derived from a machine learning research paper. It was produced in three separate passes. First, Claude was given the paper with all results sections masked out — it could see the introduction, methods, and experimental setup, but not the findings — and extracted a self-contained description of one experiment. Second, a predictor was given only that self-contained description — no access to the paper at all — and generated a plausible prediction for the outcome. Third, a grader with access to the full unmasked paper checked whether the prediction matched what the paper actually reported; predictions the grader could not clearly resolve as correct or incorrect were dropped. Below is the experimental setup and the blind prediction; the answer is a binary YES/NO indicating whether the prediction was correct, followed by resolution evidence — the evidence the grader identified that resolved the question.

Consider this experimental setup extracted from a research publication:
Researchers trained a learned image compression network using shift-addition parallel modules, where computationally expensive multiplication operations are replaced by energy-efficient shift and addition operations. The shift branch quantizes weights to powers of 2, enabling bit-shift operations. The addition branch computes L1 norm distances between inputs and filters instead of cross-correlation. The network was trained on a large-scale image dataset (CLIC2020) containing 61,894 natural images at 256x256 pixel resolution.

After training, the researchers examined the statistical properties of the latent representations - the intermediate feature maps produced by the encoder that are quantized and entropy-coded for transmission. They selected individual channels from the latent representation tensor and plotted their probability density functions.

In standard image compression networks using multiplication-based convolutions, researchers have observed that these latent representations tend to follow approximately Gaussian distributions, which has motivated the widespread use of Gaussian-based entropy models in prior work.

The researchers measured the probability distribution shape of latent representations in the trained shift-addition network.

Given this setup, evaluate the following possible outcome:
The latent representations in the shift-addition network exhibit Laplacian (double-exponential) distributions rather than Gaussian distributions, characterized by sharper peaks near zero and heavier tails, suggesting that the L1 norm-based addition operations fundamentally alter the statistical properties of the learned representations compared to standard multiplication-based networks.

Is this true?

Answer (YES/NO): YES